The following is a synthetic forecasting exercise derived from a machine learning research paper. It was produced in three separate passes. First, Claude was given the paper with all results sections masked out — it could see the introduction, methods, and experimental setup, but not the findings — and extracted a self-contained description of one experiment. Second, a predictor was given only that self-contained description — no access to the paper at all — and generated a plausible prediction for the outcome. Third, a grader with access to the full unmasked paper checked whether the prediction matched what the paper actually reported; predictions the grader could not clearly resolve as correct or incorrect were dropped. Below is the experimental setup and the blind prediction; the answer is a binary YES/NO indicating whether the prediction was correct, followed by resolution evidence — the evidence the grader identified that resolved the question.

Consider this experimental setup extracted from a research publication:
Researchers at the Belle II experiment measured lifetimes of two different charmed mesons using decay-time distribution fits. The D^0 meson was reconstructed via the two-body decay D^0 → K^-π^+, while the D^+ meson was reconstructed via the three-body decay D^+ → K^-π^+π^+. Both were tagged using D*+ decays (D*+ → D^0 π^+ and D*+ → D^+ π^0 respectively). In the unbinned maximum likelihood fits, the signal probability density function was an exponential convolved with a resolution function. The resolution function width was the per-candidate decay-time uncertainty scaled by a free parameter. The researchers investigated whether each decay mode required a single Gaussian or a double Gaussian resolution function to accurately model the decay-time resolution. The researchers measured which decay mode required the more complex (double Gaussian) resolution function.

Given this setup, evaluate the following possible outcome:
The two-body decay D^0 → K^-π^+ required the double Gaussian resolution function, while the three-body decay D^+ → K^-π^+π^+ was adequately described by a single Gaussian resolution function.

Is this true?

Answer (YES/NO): YES